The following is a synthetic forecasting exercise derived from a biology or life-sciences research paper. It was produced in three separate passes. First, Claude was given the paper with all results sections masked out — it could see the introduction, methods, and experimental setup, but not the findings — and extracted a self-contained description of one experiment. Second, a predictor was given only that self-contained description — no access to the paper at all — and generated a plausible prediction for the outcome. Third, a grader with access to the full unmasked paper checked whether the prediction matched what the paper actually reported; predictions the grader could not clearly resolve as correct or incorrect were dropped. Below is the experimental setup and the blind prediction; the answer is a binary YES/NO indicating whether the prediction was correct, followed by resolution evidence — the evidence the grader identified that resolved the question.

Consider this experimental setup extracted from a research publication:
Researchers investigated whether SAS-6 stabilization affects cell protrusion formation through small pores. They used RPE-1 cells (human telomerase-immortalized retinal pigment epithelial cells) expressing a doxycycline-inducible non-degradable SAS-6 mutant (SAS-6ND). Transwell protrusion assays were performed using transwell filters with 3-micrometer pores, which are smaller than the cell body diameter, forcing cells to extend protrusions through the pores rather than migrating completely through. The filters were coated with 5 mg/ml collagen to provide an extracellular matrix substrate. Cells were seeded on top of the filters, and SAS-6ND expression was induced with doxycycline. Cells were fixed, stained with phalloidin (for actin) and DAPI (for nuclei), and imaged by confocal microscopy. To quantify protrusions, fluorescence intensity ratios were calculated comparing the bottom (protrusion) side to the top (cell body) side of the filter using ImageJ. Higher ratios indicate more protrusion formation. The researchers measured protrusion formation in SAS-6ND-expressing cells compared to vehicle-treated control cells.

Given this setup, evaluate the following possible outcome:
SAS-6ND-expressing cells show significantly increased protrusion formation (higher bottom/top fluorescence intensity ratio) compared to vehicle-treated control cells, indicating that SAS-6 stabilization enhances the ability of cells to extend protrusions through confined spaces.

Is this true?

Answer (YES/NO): YES